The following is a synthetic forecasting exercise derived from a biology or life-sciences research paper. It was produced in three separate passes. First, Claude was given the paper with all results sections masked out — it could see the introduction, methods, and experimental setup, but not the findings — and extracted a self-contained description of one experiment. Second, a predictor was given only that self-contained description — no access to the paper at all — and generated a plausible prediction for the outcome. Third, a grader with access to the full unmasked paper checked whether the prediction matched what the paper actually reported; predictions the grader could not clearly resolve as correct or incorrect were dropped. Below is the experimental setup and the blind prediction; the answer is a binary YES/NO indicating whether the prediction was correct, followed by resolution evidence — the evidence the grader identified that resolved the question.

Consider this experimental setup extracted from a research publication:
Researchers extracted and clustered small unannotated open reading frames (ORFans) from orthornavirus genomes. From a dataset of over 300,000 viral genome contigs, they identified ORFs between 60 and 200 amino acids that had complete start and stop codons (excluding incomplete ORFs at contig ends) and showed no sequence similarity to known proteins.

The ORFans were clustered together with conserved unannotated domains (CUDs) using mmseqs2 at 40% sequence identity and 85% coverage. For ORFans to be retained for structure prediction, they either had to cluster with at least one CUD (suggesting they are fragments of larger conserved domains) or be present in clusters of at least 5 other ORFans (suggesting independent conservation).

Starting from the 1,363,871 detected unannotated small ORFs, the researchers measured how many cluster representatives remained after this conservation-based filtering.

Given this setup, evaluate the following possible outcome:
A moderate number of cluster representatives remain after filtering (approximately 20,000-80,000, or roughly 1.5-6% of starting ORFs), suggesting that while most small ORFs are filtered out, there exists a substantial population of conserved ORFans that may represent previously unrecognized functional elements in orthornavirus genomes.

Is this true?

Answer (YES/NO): YES